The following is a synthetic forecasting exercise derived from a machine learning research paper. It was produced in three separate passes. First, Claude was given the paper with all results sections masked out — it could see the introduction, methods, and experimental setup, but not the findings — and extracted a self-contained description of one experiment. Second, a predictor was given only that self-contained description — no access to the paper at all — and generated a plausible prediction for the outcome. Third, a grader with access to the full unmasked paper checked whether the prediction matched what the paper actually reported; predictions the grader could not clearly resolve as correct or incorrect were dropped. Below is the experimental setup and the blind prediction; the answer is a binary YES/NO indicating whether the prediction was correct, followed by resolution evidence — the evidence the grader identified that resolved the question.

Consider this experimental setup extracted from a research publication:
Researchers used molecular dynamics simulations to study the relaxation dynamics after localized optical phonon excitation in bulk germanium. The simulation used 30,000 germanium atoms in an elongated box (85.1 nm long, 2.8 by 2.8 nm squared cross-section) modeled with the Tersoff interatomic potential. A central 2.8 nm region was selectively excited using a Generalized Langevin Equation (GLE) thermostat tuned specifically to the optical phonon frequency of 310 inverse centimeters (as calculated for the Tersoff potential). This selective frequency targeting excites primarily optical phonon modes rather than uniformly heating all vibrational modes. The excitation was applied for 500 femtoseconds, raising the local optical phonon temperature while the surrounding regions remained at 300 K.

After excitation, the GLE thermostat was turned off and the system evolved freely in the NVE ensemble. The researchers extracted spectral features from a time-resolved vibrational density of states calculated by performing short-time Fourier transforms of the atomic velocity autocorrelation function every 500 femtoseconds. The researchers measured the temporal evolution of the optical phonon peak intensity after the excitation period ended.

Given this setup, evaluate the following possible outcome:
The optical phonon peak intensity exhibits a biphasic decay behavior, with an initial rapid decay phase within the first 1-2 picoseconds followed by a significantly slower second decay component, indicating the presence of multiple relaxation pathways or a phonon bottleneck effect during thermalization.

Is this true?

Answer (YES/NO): NO